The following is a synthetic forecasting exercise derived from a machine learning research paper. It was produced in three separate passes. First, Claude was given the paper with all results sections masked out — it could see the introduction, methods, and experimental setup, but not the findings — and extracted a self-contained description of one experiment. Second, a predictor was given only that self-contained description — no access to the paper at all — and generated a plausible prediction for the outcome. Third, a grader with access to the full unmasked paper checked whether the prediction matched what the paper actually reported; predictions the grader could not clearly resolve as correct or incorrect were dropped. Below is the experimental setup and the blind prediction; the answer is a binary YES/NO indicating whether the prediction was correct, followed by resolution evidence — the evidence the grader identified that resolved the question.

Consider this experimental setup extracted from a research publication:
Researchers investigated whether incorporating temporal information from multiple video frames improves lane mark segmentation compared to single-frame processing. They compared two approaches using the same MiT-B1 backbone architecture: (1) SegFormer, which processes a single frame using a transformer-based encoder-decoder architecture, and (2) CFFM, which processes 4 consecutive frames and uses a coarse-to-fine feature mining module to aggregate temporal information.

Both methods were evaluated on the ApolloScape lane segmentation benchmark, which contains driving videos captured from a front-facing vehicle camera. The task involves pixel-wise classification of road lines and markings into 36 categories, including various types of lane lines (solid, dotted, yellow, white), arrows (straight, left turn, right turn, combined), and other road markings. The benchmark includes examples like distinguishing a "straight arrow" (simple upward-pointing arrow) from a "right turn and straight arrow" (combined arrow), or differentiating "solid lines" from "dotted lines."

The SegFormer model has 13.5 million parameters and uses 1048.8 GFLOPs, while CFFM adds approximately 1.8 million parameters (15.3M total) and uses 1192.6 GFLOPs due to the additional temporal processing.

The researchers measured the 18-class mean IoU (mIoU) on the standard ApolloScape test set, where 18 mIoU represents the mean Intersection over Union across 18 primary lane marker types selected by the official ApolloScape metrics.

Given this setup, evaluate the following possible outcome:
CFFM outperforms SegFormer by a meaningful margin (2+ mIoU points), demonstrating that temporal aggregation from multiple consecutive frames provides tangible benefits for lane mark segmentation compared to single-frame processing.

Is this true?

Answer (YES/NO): NO